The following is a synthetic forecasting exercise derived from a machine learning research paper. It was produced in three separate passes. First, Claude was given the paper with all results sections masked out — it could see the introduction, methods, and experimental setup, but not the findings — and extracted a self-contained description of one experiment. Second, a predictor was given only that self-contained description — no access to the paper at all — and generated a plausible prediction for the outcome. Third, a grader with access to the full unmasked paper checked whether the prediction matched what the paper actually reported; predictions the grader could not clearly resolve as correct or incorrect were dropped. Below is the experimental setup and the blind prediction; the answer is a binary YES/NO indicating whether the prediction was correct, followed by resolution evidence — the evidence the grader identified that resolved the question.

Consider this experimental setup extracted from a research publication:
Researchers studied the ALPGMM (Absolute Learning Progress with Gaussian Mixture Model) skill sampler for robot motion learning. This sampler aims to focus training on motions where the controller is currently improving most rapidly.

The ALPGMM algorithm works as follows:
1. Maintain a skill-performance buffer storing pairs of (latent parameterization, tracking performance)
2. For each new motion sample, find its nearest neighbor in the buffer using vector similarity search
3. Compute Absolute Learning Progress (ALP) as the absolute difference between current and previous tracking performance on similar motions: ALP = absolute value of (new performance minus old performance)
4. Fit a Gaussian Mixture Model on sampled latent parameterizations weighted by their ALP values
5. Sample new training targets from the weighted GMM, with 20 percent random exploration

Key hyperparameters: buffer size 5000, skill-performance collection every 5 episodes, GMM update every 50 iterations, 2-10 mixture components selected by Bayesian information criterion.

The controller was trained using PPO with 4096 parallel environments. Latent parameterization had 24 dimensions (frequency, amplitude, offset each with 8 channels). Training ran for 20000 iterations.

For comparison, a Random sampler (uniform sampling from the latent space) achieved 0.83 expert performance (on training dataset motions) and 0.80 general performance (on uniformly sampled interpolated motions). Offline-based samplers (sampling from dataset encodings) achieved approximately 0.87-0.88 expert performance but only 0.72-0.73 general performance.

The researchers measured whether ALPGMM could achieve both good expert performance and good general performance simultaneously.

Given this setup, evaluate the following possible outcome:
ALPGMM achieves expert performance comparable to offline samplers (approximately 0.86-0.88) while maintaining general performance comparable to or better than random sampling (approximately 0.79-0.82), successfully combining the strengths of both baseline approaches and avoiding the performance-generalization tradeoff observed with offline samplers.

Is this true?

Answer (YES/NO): YES